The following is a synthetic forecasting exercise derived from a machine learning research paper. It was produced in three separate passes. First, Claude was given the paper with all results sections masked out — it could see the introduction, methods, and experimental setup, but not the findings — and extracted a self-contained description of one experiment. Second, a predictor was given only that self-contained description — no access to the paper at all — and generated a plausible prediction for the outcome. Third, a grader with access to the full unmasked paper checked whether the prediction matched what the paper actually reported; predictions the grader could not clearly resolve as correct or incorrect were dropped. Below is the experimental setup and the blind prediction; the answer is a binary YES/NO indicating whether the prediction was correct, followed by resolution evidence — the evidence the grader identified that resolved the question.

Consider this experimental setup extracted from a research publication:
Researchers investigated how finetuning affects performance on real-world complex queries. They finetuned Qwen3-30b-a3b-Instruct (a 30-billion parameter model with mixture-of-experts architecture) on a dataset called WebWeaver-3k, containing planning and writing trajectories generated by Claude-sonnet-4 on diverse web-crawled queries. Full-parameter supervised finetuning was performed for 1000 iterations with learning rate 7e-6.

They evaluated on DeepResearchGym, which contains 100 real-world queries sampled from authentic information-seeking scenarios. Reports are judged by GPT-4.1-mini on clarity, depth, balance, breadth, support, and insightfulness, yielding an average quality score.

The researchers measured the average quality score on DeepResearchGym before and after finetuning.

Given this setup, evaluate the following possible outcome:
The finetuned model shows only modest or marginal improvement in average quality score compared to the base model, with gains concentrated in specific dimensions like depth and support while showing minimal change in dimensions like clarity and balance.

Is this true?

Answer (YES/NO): NO